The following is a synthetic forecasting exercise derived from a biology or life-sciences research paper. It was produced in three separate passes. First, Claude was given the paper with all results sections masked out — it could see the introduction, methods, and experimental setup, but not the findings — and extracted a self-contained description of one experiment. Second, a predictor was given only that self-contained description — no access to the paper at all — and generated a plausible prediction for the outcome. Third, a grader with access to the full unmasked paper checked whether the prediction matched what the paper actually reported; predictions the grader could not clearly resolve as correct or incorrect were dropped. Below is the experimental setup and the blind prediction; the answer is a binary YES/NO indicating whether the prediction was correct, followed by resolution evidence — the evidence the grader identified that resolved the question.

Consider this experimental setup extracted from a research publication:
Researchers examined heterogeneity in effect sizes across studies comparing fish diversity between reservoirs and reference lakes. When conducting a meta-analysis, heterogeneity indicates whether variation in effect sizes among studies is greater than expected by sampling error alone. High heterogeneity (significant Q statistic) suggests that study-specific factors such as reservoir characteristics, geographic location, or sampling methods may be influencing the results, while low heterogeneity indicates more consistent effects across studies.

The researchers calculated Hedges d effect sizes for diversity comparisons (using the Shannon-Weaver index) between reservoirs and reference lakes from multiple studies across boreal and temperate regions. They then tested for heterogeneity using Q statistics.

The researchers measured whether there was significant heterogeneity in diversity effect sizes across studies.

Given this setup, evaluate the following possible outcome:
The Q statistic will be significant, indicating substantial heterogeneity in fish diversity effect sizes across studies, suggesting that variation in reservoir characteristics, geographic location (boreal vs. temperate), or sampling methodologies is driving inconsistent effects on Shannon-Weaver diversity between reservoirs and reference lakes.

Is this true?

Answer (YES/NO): YES